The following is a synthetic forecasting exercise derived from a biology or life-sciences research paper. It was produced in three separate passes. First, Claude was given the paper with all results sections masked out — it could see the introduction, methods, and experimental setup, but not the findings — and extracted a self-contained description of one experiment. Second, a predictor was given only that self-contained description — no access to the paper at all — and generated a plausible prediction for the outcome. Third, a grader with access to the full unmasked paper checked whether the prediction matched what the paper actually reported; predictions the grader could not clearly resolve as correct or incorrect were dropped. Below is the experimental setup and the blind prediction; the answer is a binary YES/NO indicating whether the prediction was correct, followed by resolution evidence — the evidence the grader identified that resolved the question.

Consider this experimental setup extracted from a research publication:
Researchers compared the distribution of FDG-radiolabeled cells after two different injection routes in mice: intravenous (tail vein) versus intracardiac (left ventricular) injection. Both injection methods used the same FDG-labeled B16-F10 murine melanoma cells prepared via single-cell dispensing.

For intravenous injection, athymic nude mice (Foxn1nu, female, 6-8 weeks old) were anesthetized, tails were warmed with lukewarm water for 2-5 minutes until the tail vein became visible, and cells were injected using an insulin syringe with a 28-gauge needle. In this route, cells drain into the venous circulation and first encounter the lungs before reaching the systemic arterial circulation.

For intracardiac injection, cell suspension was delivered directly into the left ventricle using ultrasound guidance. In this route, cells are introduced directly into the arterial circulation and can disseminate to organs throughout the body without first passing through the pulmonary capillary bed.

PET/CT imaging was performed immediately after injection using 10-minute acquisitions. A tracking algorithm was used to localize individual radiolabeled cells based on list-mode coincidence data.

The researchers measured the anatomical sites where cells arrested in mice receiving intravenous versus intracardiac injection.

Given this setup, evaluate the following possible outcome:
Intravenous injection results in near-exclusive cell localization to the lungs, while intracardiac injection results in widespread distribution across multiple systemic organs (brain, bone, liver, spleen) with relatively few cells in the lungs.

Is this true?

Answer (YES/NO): NO